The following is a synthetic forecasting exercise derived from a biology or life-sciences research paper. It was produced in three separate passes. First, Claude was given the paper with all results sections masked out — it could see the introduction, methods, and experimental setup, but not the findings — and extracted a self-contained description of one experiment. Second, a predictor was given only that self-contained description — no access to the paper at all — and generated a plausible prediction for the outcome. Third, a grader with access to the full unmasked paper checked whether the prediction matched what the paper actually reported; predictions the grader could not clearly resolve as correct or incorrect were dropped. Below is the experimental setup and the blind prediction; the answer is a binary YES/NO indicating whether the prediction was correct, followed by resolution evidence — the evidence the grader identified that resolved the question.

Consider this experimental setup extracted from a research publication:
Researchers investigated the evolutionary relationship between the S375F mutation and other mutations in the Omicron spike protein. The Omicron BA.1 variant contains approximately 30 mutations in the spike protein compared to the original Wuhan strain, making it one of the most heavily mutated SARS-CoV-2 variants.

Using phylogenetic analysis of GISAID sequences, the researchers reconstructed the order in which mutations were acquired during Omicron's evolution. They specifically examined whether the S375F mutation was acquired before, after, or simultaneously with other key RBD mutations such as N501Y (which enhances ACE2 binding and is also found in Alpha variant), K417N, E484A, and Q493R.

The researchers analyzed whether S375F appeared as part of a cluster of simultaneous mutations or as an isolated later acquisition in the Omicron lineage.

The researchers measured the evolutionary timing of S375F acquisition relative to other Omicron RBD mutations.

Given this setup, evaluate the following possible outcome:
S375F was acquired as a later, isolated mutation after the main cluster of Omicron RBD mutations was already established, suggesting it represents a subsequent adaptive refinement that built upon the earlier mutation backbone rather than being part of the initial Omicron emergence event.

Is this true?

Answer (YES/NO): YES